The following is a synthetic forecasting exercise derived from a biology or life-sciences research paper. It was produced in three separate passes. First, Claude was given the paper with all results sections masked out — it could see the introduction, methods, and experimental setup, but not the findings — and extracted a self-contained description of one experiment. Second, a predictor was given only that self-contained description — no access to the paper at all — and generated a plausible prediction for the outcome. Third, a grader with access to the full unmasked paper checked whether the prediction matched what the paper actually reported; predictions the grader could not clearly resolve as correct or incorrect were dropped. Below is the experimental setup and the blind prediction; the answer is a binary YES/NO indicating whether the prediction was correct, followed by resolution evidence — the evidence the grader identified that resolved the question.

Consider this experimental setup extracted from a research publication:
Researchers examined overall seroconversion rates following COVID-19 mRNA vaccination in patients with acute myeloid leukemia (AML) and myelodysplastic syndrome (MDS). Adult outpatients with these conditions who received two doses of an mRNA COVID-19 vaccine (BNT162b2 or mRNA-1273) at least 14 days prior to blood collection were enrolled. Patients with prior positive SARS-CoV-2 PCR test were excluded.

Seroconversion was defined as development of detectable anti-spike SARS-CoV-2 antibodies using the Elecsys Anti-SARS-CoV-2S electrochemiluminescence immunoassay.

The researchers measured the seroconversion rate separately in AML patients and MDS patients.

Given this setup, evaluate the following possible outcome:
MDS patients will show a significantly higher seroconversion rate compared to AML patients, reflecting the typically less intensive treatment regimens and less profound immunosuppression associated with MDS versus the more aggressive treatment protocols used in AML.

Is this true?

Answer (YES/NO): NO